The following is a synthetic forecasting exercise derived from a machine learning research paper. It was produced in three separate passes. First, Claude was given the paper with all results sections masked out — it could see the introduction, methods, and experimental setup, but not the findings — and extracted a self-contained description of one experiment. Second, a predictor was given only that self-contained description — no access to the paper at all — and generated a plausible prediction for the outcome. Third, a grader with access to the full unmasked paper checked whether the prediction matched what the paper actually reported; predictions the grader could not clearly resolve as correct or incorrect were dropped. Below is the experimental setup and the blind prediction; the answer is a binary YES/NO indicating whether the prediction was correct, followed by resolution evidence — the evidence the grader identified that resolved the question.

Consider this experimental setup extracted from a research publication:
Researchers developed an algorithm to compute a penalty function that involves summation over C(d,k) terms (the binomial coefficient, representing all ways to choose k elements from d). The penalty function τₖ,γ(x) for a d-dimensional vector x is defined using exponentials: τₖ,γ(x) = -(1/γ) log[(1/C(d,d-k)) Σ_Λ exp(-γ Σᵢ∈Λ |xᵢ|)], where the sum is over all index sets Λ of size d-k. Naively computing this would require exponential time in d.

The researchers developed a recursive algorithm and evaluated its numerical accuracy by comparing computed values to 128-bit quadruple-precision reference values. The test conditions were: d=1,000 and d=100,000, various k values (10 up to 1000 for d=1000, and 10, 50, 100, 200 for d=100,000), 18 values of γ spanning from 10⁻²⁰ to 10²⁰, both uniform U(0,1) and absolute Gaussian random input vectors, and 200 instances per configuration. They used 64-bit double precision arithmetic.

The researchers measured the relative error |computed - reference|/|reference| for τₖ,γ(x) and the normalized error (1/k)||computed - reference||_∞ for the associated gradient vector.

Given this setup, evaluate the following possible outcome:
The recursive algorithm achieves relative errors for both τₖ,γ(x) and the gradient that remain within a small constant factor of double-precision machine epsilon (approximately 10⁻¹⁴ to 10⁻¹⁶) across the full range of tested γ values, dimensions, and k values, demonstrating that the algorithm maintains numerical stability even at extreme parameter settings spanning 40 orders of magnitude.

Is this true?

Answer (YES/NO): NO